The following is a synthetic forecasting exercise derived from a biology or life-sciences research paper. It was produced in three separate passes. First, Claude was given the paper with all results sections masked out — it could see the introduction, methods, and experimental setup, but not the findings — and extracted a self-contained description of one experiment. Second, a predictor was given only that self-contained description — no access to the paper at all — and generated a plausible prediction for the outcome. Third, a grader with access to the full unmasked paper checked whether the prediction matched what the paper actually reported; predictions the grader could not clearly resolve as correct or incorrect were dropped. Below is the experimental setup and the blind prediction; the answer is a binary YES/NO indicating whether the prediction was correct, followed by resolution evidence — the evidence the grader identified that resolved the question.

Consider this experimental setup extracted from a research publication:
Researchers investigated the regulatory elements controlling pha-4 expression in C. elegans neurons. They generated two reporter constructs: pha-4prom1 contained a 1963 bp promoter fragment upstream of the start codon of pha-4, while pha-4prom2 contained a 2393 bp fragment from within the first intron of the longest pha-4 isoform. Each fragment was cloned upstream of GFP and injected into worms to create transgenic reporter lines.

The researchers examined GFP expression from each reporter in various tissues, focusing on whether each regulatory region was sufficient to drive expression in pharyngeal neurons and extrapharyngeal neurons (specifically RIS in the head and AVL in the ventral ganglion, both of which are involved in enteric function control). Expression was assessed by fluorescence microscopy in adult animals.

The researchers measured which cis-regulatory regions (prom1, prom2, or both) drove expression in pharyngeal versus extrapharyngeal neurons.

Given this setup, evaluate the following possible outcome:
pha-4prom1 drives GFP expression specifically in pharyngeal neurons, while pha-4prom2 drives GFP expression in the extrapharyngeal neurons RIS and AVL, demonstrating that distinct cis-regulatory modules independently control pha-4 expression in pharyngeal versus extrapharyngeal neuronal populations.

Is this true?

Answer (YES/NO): NO